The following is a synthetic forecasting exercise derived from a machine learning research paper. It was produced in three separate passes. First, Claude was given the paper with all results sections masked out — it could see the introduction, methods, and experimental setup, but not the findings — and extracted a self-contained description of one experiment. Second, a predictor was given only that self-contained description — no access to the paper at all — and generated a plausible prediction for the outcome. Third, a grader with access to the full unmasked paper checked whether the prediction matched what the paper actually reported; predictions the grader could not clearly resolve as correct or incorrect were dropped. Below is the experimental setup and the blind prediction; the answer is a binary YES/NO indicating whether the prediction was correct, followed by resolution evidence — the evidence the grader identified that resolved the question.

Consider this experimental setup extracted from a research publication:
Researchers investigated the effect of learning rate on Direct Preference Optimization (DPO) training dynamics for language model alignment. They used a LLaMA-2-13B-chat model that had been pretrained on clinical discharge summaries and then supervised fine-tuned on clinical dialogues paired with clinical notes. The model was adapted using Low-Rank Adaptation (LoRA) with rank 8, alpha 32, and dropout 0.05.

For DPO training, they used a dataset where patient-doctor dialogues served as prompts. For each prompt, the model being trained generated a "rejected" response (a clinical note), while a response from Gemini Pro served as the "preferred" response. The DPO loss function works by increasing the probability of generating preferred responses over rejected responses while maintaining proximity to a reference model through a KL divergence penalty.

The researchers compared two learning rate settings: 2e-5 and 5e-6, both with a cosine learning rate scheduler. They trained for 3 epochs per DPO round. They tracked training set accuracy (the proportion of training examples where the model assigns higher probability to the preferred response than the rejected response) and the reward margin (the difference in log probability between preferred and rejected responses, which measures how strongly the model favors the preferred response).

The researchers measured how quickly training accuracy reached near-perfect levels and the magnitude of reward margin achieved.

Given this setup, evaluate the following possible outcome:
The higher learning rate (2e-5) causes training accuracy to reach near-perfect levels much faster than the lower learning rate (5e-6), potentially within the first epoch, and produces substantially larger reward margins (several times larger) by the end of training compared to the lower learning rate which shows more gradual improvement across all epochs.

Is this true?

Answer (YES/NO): NO